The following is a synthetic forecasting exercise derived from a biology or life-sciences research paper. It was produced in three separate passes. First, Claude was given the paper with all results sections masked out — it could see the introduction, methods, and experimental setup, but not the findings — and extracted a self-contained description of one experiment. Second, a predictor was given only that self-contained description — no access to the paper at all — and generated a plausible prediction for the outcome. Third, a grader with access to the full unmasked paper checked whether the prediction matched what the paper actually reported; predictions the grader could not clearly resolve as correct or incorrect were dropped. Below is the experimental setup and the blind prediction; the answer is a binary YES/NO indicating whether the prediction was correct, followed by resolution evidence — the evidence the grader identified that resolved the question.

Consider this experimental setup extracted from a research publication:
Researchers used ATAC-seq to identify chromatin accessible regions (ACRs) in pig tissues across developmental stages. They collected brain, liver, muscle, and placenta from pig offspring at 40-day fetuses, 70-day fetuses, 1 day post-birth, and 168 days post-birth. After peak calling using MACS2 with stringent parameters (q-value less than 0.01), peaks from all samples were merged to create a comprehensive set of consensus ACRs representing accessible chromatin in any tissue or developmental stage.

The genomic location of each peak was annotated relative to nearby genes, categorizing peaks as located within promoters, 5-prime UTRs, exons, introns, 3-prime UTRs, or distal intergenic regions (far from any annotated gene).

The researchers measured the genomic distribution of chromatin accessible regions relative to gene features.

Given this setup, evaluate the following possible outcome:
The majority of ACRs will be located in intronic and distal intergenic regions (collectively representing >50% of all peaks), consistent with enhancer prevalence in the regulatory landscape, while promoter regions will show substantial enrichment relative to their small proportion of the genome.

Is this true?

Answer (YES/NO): YES